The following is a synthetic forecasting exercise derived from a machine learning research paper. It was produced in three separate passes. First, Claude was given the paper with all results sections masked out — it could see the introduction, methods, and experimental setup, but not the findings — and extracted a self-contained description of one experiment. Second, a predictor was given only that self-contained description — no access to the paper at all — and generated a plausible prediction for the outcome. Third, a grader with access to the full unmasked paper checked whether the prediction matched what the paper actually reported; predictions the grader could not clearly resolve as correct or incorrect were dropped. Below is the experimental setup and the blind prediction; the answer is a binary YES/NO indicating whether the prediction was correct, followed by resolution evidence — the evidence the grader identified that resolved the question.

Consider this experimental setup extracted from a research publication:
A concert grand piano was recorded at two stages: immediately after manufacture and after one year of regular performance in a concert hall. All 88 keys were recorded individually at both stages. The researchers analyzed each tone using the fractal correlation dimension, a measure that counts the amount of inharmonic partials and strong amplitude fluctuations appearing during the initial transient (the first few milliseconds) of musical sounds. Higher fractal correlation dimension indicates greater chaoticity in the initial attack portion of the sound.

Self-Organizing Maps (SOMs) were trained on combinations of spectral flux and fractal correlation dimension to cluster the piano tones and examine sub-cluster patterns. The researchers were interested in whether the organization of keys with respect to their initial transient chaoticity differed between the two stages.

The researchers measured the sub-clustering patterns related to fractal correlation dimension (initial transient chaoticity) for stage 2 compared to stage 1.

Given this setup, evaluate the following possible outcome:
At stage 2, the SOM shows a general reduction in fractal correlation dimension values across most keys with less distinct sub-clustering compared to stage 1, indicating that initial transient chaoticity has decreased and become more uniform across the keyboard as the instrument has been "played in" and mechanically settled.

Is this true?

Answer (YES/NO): NO